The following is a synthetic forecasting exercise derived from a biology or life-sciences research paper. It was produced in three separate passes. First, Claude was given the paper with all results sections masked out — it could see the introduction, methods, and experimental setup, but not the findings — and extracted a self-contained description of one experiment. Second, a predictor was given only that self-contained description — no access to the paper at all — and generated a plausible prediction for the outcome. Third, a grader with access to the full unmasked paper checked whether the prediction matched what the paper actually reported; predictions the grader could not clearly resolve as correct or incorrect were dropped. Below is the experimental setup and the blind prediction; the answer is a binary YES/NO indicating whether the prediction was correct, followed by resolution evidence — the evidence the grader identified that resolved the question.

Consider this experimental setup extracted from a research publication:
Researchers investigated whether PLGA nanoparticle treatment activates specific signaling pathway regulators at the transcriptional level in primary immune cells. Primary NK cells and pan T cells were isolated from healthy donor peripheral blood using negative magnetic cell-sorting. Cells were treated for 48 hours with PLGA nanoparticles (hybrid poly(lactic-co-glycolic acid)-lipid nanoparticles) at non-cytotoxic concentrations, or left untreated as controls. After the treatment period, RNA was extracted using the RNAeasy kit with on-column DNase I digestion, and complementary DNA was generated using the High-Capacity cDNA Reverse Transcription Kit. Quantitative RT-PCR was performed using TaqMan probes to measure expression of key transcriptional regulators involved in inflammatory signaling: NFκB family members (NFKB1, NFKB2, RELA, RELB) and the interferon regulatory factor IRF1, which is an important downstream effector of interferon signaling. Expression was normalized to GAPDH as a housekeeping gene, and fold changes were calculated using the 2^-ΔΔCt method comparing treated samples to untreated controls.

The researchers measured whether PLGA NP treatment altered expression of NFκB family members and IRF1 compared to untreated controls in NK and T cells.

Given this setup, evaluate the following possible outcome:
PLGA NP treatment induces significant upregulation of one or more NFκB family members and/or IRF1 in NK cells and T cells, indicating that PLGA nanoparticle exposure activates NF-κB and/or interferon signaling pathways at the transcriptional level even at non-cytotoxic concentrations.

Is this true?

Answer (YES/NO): YES